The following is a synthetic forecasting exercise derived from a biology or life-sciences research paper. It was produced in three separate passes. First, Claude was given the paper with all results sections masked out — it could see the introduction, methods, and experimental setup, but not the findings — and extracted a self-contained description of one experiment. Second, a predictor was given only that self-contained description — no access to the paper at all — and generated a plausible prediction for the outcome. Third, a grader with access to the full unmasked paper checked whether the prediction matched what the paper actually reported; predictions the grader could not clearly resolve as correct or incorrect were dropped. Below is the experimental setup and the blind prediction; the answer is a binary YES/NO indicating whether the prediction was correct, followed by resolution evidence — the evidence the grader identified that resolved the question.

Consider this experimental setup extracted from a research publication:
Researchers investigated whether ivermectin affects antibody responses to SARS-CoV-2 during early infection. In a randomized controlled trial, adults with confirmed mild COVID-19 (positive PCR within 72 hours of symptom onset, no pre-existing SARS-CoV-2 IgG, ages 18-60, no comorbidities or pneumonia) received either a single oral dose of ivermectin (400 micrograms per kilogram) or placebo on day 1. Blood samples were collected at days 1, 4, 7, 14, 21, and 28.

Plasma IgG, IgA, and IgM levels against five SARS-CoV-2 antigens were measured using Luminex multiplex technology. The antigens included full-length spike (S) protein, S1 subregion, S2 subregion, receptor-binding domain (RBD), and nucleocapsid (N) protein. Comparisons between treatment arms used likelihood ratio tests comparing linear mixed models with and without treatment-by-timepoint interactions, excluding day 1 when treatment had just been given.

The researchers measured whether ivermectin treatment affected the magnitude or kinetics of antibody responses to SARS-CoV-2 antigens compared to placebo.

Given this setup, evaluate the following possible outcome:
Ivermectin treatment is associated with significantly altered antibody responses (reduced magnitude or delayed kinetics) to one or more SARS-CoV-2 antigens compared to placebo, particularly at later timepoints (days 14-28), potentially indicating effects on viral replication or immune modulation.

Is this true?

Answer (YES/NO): NO